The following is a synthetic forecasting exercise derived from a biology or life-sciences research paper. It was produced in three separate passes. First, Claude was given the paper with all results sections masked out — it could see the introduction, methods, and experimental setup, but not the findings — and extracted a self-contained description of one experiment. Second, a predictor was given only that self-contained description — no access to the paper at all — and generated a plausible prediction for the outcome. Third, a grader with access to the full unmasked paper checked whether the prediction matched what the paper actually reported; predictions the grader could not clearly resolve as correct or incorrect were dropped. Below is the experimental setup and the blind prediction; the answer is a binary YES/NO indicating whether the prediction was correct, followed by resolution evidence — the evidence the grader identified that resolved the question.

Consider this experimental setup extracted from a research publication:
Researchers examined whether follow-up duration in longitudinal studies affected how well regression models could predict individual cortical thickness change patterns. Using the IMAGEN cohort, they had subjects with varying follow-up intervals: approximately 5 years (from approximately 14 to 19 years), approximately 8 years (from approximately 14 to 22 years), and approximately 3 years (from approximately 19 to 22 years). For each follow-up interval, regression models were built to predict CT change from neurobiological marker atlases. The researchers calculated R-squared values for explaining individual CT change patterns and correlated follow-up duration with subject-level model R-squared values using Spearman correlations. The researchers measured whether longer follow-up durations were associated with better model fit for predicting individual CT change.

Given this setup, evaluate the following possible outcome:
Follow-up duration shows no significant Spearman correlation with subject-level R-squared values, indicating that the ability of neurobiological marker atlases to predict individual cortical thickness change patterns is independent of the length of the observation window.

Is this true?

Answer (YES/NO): NO